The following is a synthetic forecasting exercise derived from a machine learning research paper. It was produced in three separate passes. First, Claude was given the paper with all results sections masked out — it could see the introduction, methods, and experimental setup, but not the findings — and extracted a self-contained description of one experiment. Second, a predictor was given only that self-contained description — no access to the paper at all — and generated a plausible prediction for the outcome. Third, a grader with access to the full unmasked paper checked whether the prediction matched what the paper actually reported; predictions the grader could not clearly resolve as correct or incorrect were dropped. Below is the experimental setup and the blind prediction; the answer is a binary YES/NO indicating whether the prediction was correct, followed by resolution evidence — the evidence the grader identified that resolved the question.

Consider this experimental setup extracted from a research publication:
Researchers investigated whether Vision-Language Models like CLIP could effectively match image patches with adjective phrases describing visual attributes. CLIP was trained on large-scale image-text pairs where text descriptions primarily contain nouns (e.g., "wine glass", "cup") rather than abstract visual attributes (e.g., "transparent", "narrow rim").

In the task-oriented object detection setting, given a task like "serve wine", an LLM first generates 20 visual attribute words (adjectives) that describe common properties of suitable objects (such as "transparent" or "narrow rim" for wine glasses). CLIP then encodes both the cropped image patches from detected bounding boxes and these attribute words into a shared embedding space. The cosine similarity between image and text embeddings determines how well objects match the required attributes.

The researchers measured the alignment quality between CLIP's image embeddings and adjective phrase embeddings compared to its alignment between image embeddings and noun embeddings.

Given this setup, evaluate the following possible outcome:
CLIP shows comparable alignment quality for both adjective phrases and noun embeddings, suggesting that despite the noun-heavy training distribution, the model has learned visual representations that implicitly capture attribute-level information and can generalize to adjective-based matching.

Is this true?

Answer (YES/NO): NO